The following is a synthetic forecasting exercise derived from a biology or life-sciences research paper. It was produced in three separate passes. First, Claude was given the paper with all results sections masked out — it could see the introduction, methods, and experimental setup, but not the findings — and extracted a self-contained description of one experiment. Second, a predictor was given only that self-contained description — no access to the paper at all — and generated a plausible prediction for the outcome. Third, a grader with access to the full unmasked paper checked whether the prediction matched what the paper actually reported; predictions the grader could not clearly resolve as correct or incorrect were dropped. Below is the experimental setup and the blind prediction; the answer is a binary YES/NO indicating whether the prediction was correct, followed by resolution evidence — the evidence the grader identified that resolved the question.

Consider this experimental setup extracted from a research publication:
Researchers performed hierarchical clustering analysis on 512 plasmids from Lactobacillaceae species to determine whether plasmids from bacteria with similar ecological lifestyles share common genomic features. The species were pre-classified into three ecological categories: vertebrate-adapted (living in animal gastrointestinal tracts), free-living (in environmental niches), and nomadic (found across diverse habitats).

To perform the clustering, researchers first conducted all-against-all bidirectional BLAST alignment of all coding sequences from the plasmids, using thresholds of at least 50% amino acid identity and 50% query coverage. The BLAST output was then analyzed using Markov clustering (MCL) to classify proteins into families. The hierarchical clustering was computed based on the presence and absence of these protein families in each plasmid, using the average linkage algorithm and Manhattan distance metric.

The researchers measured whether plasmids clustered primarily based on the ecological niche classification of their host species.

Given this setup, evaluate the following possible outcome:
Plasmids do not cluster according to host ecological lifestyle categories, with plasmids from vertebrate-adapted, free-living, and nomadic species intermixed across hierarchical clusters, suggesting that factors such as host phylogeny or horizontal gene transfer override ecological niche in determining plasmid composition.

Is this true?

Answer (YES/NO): NO